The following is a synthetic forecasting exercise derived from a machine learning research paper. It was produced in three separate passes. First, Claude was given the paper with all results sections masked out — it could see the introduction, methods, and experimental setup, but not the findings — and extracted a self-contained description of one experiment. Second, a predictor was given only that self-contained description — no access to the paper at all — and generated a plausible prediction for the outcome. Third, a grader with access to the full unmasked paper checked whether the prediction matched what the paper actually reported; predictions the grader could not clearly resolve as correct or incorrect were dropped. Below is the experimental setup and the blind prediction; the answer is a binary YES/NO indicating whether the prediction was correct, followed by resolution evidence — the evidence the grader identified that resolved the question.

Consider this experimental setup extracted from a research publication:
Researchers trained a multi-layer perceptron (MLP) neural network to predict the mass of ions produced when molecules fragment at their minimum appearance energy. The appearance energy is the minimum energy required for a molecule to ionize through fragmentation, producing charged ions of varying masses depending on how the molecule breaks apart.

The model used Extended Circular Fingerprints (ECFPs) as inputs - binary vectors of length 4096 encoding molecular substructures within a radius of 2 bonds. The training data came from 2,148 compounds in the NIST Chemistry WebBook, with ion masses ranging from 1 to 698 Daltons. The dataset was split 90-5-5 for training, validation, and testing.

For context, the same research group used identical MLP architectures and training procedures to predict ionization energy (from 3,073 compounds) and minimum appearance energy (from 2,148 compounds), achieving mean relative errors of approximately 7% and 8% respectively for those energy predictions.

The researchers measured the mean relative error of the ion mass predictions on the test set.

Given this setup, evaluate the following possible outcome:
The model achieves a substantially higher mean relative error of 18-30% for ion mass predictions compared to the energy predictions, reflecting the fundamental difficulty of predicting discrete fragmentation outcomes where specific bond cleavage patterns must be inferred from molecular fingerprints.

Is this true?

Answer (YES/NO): YES